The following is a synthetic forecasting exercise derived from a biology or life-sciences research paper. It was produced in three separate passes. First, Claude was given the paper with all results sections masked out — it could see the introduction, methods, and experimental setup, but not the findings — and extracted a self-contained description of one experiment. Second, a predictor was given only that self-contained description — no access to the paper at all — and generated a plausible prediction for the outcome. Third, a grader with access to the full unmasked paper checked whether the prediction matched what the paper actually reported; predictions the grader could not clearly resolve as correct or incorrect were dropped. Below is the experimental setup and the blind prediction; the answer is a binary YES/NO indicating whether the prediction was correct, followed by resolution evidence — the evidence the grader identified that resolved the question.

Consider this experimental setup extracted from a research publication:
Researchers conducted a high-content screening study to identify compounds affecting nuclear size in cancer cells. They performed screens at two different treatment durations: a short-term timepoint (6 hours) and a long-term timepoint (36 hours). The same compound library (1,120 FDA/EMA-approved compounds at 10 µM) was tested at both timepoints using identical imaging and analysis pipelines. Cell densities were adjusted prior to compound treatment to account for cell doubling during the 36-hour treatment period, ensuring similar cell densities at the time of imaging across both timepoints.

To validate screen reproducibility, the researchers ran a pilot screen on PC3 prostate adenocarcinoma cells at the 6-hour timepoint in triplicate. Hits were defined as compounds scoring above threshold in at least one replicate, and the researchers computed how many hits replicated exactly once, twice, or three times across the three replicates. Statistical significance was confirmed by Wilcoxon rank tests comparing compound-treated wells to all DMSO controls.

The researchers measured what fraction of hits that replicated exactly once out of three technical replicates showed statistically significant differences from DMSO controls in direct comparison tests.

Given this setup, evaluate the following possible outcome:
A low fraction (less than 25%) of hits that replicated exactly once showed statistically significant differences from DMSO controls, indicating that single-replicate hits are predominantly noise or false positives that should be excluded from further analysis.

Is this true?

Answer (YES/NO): NO